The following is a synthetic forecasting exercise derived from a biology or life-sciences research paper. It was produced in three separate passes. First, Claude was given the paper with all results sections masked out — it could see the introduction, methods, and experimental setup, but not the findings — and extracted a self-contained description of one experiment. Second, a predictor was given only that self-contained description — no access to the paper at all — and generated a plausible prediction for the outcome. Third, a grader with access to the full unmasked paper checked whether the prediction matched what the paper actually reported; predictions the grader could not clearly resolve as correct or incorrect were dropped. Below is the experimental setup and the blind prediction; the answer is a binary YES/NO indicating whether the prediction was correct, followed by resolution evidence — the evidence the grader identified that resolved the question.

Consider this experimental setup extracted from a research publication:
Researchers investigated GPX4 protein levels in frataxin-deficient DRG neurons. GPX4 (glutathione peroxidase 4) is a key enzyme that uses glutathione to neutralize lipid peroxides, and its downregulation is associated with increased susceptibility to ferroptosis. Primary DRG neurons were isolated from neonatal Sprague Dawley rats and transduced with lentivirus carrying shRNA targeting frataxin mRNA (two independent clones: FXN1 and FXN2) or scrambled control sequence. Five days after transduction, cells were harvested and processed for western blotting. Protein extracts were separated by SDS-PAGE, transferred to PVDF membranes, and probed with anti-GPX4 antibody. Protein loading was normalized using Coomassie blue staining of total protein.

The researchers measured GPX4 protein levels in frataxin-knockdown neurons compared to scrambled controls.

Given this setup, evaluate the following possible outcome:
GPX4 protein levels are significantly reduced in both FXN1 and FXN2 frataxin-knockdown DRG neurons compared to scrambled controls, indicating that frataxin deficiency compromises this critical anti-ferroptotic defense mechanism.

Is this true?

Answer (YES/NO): YES